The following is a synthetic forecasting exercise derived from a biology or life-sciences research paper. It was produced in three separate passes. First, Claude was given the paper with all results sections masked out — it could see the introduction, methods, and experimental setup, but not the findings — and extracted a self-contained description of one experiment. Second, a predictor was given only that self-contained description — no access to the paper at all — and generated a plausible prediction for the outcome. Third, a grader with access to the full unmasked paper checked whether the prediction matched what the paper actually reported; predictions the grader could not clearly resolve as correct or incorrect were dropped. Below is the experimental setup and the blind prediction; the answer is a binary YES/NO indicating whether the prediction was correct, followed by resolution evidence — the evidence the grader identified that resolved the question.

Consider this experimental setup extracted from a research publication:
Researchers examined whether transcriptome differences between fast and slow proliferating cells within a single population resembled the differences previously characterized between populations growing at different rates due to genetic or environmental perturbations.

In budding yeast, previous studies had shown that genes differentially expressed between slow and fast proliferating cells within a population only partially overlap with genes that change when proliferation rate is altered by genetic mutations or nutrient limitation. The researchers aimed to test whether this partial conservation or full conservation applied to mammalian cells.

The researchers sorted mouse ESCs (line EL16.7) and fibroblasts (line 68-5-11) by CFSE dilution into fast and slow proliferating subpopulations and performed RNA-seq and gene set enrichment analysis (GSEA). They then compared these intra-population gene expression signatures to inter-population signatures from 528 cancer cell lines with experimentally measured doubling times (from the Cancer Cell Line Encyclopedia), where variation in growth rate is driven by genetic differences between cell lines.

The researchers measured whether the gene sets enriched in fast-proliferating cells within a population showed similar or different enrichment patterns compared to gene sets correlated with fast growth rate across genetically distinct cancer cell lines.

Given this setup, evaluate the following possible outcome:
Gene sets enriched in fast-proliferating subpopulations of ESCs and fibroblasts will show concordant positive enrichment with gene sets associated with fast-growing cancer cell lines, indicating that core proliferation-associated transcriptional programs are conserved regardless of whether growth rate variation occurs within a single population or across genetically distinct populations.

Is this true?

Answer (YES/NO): YES